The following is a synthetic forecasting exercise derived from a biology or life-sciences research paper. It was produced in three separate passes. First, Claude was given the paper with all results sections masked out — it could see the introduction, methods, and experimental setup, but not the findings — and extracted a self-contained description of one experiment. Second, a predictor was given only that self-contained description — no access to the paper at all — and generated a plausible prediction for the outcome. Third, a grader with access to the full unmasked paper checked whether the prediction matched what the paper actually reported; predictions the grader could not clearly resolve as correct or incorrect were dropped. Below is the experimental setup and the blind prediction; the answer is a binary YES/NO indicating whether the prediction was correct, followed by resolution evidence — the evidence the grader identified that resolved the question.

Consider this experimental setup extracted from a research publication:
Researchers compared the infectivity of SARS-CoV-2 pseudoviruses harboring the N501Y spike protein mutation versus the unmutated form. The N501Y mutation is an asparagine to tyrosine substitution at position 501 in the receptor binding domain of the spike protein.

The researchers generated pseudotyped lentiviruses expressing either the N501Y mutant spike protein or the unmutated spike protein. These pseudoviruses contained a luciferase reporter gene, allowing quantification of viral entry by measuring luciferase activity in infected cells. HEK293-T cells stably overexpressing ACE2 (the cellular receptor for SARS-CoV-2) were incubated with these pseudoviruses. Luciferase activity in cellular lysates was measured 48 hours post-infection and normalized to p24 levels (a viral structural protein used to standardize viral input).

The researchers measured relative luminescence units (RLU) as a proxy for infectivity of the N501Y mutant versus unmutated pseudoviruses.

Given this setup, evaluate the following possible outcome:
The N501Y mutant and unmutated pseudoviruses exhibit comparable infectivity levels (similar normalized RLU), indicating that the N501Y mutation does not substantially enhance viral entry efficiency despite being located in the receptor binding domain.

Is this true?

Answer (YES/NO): NO